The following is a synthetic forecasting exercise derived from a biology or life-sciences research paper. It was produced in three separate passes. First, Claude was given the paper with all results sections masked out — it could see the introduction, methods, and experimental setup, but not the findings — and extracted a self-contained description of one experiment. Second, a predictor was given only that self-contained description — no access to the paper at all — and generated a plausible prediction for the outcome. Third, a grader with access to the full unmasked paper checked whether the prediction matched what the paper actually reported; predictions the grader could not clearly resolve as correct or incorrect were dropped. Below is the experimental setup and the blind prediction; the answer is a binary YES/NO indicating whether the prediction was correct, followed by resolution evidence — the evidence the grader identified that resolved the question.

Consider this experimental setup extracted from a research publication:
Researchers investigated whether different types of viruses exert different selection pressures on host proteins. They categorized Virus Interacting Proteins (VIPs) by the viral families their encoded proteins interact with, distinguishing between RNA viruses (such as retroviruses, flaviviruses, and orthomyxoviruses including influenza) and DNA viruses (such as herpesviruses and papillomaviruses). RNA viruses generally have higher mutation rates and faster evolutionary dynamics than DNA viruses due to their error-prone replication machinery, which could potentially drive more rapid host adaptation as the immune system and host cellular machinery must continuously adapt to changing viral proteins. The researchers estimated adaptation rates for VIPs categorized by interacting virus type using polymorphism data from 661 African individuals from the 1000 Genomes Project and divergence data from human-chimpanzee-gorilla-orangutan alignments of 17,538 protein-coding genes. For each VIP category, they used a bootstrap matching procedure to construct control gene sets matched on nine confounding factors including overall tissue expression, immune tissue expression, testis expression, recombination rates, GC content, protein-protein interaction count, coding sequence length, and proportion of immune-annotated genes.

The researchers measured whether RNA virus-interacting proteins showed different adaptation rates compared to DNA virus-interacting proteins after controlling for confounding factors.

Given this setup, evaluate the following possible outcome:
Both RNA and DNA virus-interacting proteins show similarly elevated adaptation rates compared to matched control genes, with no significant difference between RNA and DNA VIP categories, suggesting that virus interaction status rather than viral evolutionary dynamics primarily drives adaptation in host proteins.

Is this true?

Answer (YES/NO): NO